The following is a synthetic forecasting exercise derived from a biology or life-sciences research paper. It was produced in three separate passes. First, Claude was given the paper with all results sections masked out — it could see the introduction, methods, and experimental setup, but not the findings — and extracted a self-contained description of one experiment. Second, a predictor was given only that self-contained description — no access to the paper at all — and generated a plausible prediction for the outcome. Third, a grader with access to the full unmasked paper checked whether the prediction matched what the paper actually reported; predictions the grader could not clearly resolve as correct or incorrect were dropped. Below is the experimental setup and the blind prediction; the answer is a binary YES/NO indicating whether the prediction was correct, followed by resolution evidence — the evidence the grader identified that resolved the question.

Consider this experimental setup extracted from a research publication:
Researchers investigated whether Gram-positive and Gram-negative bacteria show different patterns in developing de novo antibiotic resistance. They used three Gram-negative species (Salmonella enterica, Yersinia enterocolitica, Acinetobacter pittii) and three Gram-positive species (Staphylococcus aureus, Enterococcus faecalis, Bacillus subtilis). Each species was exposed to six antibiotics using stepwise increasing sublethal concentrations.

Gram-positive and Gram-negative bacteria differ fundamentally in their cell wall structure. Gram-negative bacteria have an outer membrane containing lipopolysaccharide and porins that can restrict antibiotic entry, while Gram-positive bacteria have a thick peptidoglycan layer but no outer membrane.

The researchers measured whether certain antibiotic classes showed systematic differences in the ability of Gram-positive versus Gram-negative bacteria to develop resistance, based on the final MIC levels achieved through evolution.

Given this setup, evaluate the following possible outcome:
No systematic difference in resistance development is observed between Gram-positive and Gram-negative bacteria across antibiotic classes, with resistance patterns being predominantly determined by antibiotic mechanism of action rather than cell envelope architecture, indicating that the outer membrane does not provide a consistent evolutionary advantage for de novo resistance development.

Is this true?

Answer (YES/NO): NO